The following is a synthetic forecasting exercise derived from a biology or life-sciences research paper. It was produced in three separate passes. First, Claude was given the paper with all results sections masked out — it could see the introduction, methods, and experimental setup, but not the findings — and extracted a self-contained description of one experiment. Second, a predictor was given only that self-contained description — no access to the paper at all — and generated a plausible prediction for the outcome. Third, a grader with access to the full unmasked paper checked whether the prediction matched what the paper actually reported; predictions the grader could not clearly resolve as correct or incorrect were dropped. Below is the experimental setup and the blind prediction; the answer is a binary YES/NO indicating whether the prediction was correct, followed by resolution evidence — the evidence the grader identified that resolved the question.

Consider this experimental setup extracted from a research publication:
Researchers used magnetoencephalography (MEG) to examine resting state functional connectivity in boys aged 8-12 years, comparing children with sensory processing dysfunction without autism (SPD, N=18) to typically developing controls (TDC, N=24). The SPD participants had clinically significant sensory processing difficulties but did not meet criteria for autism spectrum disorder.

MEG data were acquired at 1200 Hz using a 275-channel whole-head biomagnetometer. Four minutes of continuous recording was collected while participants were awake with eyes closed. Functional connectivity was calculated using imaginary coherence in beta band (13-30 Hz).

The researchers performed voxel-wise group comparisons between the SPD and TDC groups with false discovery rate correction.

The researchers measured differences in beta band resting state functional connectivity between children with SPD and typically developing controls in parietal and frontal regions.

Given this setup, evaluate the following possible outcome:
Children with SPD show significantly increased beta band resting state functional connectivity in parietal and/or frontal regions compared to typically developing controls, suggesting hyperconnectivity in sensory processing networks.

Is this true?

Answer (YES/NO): NO